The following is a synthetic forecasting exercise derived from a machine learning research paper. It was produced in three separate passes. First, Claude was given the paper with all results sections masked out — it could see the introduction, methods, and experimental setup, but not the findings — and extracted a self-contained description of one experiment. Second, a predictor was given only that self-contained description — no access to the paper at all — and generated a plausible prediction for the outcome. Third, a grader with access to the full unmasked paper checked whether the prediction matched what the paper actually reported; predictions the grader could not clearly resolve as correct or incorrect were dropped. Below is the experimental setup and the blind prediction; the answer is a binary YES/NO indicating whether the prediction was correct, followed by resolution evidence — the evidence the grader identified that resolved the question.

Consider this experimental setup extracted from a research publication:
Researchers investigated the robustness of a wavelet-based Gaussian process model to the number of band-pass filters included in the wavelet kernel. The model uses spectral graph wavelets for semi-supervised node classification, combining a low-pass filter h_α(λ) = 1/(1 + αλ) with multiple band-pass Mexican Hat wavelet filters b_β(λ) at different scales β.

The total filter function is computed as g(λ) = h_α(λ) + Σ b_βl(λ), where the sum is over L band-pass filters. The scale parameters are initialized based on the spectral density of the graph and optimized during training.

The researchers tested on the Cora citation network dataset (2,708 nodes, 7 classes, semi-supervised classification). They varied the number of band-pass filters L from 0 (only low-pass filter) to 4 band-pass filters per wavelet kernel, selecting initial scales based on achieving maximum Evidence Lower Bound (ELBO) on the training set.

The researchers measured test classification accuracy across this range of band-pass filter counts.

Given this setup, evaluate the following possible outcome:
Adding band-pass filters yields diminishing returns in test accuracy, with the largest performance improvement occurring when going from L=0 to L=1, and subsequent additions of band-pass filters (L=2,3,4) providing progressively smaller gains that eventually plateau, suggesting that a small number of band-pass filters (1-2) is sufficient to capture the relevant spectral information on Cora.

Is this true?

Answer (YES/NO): NO